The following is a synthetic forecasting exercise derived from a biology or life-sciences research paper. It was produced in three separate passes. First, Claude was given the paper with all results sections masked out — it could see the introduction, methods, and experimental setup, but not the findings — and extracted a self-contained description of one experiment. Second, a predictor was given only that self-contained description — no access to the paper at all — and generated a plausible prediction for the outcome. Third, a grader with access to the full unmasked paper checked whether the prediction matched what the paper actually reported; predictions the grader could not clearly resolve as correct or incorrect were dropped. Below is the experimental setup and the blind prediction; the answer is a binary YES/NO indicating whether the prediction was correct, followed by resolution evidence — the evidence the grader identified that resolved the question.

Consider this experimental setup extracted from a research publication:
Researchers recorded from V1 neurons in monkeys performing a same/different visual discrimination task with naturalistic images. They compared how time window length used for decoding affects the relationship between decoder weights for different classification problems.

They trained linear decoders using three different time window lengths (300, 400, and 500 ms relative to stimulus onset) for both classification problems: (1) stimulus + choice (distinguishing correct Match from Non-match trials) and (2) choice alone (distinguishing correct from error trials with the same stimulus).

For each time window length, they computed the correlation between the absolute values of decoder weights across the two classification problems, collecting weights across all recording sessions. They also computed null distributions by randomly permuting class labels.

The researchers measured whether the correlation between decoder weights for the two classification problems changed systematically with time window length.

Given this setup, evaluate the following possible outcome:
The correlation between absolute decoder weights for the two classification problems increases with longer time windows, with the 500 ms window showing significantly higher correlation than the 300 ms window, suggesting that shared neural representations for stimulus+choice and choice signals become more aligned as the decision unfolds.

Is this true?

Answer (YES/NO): NO